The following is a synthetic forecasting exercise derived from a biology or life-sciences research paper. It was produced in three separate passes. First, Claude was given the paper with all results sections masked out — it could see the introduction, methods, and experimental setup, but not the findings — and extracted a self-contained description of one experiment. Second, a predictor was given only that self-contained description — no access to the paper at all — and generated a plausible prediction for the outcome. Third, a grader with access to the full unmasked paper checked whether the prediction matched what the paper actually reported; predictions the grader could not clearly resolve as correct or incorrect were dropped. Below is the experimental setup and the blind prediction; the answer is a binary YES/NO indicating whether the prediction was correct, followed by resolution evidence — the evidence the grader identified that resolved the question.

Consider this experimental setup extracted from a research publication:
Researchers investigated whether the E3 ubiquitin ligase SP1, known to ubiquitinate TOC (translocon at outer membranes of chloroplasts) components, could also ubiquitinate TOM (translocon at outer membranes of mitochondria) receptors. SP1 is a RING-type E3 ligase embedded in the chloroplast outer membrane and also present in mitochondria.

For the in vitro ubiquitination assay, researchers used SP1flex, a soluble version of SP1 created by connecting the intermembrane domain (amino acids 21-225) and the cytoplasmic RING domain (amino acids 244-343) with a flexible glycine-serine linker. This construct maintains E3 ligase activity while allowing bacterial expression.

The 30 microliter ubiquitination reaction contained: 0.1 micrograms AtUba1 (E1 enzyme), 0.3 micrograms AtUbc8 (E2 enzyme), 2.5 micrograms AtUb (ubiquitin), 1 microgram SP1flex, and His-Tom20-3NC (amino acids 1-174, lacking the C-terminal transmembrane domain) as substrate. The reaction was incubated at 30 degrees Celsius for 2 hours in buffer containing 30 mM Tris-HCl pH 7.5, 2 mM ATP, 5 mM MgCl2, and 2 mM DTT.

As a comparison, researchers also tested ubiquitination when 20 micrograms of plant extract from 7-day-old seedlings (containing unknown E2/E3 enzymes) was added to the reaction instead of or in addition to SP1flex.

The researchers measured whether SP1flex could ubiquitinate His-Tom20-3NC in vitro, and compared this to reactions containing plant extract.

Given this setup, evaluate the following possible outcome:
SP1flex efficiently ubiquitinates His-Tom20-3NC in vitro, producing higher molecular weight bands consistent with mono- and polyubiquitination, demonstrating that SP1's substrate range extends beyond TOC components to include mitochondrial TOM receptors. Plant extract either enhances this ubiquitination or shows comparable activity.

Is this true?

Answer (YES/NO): NO